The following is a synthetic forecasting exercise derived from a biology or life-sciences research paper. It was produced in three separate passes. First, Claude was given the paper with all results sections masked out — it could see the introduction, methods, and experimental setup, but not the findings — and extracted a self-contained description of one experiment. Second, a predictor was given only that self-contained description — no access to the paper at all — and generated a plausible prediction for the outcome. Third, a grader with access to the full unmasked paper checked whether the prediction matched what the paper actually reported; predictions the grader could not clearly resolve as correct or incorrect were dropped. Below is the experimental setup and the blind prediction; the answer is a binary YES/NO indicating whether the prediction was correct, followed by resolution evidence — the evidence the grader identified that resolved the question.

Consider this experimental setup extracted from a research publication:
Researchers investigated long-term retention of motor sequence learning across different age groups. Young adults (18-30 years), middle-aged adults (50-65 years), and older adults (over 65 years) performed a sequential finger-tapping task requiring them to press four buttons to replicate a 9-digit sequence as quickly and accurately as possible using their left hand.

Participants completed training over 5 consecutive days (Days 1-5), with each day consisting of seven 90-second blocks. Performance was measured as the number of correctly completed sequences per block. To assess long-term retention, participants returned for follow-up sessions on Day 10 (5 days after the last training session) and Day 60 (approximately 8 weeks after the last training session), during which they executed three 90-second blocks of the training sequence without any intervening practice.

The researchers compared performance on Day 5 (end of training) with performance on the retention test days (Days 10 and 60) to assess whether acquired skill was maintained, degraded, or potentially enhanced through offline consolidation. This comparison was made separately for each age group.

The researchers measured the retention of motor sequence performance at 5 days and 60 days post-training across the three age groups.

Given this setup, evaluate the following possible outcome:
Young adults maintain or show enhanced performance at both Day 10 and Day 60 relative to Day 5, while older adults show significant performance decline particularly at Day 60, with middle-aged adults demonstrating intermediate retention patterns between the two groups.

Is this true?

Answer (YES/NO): NO